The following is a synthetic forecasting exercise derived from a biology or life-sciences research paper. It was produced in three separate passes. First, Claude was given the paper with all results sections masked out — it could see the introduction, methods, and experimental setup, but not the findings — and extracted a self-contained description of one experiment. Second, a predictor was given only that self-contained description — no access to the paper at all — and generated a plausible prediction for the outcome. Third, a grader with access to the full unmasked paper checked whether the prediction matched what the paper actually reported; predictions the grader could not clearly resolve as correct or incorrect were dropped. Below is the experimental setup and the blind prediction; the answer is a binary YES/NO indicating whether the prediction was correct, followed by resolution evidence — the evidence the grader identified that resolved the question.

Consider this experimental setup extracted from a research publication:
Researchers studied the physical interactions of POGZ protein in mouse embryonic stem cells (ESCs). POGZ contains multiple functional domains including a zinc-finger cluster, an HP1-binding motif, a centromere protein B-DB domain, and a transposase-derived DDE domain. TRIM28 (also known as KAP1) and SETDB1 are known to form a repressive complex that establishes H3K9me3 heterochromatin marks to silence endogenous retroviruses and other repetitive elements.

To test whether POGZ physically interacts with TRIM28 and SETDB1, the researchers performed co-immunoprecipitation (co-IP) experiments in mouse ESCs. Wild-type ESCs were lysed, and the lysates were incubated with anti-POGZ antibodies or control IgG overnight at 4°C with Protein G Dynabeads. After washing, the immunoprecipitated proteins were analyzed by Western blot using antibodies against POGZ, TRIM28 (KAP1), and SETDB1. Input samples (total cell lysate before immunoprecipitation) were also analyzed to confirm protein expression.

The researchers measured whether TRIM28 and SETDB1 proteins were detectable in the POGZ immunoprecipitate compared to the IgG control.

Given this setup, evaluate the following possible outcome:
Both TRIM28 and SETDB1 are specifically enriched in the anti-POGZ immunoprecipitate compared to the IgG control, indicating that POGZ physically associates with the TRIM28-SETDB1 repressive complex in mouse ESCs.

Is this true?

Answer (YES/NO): YES